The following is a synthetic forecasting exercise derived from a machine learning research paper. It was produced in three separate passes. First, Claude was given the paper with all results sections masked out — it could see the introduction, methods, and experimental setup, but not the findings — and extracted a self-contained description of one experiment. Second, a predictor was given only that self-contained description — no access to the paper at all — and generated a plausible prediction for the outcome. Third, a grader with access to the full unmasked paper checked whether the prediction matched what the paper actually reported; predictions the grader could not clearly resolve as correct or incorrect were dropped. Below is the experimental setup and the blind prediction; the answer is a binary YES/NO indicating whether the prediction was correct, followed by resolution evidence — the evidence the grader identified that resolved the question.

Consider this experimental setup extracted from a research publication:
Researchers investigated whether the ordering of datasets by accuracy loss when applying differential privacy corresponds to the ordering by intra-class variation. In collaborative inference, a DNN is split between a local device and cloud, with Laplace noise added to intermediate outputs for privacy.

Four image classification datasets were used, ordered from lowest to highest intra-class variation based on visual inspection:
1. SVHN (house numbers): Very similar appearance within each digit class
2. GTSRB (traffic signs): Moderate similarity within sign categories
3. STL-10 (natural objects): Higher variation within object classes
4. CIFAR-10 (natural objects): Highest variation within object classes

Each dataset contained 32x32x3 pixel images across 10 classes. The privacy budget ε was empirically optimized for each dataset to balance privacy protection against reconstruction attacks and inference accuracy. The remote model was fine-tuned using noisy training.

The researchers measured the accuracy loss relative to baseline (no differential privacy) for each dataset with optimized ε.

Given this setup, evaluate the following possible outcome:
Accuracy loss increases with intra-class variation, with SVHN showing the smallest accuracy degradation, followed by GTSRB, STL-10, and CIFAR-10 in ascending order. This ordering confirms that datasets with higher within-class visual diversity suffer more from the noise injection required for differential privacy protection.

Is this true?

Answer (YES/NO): YES